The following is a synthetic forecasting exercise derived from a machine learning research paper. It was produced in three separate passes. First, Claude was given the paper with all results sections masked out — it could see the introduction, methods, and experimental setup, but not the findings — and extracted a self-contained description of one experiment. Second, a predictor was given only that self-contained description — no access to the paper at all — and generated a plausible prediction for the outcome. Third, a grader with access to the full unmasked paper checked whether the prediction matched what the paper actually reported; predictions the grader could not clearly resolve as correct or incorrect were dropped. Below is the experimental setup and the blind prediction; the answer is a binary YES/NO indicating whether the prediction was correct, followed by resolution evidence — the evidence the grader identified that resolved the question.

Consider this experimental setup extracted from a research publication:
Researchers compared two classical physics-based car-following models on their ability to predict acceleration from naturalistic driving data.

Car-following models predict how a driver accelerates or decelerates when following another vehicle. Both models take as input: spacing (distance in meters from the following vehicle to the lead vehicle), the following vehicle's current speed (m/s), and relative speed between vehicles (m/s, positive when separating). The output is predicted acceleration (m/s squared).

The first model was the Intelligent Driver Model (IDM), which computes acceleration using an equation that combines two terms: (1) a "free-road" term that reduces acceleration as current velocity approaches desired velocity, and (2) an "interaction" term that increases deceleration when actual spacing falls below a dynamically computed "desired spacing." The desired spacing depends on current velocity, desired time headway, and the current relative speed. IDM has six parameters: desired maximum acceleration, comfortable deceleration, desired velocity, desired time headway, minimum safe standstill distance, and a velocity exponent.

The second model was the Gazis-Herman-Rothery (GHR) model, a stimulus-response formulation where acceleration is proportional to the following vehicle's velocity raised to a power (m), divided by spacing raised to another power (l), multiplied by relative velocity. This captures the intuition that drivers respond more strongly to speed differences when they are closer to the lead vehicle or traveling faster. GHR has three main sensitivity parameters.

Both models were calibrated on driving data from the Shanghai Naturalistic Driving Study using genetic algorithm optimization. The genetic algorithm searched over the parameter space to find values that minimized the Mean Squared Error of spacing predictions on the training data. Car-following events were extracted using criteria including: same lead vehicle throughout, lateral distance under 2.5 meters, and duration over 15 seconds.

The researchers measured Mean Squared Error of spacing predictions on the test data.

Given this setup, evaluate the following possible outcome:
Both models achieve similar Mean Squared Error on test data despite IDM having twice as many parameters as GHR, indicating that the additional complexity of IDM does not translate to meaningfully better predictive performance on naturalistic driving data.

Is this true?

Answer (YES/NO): NO